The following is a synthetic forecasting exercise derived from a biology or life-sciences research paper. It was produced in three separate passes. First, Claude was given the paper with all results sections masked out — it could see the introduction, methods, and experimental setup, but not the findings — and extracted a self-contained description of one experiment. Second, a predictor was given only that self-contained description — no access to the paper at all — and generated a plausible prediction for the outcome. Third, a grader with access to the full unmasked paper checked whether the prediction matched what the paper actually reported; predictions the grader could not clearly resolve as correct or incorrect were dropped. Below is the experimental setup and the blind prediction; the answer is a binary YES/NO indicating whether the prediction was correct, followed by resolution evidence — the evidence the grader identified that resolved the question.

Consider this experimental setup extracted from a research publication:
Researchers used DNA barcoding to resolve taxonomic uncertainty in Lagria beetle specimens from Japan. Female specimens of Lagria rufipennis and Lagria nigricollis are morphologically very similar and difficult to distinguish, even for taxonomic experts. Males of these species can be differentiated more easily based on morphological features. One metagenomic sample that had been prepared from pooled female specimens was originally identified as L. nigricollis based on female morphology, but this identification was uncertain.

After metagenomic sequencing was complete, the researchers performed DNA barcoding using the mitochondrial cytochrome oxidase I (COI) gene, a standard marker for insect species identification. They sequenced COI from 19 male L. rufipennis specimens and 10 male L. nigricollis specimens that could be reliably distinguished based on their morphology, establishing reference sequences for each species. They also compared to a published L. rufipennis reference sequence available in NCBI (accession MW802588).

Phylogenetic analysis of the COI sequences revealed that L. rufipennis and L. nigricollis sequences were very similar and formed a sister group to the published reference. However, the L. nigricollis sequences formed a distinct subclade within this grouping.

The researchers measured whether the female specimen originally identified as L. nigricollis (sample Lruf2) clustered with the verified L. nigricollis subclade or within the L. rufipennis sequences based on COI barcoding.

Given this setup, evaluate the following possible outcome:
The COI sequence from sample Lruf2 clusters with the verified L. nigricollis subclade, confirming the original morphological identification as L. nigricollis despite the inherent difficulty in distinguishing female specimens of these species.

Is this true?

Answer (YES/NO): NO